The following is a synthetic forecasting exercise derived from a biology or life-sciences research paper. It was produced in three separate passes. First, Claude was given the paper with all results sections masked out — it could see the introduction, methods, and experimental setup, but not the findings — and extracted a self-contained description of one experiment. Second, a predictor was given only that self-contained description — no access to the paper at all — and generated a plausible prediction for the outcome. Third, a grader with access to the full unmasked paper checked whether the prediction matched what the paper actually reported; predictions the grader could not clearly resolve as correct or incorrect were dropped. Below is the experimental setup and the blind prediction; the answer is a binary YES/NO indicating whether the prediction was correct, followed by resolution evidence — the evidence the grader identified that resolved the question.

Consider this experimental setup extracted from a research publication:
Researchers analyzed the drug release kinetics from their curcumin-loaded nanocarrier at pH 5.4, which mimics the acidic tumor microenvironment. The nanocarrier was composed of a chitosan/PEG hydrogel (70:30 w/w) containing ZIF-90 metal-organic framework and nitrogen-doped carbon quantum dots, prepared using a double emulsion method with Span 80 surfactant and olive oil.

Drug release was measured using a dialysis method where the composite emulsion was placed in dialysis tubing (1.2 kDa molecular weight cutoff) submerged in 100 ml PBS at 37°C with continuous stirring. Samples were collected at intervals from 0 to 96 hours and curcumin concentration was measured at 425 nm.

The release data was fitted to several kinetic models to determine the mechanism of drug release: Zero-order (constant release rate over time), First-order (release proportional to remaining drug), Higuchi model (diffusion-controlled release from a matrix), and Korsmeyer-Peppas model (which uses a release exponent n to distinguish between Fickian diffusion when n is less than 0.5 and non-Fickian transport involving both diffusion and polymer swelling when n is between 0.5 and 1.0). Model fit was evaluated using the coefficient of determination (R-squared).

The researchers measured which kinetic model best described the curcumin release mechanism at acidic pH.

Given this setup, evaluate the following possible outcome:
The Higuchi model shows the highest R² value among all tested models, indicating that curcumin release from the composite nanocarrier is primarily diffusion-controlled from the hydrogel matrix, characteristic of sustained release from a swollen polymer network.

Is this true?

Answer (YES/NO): NO